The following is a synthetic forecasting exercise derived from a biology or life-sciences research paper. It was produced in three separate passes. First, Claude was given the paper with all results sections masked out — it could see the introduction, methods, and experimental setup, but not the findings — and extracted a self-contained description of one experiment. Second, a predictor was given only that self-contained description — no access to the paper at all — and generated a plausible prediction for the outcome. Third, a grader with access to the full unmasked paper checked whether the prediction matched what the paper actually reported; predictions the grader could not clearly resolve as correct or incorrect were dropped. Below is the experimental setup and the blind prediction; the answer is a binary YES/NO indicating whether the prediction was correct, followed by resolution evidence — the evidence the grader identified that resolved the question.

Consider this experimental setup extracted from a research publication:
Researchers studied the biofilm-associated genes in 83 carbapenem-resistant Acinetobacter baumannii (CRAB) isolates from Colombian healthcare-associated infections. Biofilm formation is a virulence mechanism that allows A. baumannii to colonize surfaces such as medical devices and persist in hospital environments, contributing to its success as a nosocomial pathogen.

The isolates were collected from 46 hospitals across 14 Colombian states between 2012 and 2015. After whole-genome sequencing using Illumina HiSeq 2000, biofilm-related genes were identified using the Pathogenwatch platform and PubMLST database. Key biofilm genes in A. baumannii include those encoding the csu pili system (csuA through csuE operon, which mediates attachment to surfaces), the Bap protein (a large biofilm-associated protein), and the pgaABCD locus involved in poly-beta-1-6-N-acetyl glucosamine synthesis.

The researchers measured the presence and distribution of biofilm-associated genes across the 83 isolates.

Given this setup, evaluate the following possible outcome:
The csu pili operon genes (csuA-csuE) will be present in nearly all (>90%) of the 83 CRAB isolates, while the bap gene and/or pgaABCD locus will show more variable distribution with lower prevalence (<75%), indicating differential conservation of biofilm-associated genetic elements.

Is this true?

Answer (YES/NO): NO